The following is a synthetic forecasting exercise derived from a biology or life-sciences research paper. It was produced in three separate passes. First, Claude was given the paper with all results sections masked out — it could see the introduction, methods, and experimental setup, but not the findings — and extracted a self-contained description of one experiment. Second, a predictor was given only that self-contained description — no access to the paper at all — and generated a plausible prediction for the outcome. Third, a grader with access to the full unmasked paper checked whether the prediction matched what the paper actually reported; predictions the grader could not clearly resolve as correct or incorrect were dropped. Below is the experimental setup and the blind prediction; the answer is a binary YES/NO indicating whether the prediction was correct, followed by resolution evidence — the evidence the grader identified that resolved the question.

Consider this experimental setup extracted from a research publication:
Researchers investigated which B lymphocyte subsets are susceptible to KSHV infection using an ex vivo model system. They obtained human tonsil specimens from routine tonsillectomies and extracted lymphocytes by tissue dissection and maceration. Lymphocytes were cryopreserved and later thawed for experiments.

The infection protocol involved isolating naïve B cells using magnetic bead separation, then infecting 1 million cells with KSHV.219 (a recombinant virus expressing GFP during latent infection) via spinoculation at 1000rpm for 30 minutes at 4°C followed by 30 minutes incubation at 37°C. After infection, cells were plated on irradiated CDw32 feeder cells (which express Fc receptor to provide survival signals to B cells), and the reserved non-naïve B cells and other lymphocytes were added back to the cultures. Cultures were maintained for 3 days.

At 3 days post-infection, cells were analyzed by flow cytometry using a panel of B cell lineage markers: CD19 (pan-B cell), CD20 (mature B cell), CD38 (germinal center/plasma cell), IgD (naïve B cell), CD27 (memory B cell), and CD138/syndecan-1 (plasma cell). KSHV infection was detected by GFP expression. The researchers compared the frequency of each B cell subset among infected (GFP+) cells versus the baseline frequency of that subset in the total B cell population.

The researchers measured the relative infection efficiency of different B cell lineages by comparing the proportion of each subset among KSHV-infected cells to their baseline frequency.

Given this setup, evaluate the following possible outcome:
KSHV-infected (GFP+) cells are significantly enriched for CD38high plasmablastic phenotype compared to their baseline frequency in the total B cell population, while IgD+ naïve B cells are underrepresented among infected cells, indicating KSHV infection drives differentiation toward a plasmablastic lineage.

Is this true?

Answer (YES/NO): NO